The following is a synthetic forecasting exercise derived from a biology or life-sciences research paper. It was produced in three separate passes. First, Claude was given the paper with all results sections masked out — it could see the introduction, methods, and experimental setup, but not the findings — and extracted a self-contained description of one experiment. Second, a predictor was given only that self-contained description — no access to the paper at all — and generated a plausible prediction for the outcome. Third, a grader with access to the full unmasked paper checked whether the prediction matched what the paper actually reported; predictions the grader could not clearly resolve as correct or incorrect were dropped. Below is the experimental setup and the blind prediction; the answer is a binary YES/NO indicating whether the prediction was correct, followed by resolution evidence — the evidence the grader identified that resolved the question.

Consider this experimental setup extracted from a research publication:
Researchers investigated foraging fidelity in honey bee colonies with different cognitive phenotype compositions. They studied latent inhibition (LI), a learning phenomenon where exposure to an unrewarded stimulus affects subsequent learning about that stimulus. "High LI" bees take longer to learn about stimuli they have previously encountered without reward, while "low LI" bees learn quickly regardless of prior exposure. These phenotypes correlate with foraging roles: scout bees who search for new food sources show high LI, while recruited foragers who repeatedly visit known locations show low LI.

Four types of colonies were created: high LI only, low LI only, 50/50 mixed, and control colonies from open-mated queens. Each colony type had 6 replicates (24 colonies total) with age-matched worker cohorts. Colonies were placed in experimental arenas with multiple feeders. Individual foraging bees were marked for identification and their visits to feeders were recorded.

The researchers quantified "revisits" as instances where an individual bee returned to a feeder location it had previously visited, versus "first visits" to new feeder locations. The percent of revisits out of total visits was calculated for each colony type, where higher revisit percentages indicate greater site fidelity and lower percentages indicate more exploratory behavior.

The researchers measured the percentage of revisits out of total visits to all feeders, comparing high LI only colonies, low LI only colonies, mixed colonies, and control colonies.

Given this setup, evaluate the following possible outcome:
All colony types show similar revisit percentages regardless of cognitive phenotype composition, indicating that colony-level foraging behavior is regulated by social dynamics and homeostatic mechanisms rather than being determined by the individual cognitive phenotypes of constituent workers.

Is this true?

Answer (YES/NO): NO